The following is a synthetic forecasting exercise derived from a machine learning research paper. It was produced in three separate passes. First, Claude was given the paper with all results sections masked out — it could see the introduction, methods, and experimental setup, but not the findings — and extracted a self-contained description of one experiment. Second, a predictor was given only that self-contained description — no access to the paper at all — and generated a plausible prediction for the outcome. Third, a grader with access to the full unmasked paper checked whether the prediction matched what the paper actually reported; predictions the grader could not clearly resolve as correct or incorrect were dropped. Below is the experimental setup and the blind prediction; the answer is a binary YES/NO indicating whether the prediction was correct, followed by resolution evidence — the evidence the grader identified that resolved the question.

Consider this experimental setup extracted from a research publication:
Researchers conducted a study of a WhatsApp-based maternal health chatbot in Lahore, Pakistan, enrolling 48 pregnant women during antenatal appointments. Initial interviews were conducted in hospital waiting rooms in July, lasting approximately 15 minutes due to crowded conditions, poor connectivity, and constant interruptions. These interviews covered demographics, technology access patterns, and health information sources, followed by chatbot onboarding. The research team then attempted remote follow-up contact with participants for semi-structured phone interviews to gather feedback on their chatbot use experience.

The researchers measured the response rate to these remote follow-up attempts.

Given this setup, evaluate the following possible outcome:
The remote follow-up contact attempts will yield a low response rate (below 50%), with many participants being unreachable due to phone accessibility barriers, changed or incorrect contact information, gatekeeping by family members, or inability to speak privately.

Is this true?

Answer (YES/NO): YES